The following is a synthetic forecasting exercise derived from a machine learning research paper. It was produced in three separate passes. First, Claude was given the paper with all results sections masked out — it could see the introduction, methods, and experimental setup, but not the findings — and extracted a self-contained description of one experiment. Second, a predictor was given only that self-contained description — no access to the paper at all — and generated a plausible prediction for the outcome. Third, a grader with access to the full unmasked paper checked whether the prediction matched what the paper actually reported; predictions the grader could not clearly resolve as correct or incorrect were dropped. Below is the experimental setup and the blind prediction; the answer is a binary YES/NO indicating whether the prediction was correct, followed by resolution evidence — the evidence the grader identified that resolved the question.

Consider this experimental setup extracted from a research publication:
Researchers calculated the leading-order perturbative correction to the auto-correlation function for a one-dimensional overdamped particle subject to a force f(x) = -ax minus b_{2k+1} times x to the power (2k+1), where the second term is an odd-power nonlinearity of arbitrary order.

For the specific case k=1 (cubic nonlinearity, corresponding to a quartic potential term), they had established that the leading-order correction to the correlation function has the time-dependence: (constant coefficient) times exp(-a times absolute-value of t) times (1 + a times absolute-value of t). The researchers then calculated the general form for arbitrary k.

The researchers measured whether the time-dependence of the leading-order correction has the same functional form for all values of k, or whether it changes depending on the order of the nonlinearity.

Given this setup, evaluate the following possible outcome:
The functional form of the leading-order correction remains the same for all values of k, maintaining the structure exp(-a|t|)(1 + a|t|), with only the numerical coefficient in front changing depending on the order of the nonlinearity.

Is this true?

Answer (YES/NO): YES